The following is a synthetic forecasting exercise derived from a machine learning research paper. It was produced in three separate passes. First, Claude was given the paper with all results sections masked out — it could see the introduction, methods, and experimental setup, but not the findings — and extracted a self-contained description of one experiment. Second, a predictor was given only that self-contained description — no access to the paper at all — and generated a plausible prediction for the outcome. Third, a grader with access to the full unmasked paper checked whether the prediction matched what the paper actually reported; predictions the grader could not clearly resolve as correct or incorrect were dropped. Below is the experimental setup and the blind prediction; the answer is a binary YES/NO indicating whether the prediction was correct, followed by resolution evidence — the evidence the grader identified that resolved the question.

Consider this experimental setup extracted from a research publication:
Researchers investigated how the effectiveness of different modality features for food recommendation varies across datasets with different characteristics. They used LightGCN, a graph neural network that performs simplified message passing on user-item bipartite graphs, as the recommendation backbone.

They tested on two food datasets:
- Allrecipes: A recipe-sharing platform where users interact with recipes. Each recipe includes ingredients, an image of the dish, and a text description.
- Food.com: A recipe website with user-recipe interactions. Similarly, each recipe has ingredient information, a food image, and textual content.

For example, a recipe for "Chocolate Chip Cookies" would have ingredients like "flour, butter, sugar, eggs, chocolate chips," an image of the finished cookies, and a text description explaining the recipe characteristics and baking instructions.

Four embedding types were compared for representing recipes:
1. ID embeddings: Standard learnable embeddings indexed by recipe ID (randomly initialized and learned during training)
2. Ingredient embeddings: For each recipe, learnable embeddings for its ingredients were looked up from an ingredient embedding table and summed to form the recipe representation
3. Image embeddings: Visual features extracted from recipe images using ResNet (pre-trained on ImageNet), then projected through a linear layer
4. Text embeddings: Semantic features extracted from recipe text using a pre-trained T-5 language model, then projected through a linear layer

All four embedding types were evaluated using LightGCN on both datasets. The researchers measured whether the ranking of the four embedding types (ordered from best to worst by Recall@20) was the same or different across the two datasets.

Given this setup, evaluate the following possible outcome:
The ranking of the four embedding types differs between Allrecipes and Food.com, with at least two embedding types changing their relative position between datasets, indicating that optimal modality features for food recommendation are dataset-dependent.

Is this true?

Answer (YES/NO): YES